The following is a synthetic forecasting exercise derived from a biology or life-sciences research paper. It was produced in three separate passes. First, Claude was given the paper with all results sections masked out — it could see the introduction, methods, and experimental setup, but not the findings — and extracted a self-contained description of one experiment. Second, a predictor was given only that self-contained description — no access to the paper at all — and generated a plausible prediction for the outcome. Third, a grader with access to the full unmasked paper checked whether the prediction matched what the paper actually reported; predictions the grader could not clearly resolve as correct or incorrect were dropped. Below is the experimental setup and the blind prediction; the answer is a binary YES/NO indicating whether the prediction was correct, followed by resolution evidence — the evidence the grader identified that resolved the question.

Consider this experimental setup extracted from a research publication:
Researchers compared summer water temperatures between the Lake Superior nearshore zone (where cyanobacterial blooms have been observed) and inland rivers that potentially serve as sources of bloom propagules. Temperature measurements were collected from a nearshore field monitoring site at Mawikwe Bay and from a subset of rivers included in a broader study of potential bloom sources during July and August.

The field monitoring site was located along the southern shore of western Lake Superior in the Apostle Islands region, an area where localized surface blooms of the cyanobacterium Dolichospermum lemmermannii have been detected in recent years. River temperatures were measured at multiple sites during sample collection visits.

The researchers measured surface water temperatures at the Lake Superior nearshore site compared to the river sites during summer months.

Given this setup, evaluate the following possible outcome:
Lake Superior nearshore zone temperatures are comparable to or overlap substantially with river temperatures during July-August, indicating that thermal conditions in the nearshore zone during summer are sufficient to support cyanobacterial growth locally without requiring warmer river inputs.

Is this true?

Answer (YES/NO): NO